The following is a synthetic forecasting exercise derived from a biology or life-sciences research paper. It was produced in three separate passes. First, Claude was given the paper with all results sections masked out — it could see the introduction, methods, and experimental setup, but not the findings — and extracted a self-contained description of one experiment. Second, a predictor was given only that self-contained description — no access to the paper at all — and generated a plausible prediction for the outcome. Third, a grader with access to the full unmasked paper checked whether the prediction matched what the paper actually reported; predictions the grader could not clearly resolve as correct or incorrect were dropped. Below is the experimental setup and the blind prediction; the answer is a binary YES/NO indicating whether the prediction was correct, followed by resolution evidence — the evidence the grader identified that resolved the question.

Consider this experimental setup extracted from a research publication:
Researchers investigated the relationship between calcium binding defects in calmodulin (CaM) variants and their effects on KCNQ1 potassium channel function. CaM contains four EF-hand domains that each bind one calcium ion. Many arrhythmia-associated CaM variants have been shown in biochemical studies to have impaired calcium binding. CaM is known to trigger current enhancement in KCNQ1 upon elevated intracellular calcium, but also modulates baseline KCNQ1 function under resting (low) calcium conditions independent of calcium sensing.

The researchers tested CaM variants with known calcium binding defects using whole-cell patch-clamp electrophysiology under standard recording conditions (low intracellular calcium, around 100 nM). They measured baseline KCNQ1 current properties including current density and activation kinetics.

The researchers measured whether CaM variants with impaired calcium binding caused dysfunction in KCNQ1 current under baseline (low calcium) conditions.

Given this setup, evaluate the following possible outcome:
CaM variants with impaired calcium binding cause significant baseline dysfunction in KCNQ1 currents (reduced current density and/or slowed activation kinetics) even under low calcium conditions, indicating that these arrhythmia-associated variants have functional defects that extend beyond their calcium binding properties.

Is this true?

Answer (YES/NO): NO